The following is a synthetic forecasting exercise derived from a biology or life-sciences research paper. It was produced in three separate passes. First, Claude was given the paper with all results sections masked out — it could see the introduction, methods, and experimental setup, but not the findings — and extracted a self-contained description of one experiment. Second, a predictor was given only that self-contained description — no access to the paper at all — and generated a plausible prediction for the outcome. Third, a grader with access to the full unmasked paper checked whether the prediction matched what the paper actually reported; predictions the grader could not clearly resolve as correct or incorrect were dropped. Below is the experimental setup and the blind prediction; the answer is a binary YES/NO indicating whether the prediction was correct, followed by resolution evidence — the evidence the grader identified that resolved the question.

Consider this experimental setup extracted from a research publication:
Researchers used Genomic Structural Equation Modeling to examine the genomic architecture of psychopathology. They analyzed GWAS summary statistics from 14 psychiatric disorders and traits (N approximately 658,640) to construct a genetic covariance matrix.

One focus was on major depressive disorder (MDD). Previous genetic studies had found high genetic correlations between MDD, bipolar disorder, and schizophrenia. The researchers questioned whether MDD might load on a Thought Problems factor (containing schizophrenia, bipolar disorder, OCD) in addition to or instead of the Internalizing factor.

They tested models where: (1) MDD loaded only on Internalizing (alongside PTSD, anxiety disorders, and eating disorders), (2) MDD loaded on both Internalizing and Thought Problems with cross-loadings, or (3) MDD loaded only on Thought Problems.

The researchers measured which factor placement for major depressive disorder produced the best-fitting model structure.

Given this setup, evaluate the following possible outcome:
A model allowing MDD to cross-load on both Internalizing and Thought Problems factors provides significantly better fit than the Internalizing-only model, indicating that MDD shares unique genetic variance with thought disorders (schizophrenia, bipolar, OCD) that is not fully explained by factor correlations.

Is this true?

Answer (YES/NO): NO